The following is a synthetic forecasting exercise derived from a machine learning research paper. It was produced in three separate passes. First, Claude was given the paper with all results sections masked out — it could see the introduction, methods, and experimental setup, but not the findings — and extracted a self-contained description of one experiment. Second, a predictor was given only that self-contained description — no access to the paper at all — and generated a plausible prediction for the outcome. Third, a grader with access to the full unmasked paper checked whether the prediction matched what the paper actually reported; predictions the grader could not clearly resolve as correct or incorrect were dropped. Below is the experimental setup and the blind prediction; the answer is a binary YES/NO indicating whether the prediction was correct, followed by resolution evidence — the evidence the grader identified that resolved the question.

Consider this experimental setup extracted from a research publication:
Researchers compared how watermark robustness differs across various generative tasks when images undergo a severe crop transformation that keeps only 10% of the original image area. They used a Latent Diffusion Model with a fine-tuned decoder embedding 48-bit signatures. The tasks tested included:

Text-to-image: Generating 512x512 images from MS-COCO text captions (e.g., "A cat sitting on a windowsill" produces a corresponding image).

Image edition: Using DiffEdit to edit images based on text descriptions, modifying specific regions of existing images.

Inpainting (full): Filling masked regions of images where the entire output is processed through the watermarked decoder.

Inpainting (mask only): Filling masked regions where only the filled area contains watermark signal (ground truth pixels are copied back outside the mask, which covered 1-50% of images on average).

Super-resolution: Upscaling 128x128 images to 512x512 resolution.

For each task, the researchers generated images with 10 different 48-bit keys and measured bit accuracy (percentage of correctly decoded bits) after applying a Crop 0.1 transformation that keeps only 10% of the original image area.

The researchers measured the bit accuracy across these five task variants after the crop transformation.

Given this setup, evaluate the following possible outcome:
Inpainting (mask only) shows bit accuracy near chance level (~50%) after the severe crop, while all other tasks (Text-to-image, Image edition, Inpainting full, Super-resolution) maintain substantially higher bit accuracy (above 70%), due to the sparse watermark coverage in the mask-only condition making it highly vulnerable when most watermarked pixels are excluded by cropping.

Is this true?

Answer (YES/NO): NO